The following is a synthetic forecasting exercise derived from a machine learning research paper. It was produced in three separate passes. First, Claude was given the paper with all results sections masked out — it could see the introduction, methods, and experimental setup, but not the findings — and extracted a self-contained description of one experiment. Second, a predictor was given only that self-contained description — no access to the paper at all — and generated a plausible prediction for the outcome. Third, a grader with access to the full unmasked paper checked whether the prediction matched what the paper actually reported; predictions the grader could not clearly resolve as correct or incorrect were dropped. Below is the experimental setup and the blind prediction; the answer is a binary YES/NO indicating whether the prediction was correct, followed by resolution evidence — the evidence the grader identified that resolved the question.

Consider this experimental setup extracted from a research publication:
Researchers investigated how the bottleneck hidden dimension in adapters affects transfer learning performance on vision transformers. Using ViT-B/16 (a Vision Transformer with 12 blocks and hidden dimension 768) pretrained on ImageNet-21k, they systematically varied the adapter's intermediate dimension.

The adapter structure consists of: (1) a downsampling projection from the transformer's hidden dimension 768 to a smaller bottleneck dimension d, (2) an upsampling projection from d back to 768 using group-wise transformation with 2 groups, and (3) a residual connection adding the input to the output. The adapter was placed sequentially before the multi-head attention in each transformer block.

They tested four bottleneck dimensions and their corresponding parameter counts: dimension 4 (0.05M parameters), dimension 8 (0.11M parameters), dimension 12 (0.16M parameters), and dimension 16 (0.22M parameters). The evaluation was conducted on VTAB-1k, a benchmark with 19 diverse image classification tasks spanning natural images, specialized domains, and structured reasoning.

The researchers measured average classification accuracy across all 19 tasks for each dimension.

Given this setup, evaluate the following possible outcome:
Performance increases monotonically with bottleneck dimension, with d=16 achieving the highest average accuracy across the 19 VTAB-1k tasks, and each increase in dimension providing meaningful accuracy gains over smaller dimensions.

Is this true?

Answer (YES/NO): NO